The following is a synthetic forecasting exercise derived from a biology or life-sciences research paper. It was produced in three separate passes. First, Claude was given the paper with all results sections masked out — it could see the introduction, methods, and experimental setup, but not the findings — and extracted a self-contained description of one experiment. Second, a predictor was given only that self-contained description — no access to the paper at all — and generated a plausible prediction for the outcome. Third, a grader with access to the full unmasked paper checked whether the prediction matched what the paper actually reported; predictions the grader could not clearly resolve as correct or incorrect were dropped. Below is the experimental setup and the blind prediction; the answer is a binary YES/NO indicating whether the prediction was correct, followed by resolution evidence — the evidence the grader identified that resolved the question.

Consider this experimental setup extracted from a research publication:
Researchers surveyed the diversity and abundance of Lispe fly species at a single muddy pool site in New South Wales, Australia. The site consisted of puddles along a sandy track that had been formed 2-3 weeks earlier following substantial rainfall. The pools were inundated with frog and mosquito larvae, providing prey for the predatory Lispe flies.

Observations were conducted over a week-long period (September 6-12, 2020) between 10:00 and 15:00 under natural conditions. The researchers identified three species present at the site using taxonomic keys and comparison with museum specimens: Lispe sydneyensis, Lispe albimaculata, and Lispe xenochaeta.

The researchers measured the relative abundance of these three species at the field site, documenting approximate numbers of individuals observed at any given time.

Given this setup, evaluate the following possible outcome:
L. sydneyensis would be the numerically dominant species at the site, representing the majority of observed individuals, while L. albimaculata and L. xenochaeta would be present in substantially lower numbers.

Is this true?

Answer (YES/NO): NO